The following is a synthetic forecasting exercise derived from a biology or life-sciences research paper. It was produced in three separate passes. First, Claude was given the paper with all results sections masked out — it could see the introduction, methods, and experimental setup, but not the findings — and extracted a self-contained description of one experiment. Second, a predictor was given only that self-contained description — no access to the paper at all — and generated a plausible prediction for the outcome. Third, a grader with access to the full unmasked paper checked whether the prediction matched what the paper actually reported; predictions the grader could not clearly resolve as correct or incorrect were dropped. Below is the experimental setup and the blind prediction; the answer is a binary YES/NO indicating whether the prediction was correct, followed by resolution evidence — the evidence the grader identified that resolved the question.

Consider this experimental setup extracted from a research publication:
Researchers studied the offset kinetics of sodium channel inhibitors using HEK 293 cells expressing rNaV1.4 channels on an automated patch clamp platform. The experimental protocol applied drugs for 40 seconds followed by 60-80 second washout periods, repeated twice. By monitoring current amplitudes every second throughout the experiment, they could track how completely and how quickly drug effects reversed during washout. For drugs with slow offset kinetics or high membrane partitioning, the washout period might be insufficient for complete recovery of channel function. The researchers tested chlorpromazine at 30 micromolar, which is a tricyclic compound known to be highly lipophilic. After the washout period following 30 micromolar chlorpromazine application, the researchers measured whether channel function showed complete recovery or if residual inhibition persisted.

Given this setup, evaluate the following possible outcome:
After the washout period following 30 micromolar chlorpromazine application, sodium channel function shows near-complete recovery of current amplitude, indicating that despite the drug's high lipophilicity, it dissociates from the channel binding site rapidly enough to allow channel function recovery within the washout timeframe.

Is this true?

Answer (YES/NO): NO